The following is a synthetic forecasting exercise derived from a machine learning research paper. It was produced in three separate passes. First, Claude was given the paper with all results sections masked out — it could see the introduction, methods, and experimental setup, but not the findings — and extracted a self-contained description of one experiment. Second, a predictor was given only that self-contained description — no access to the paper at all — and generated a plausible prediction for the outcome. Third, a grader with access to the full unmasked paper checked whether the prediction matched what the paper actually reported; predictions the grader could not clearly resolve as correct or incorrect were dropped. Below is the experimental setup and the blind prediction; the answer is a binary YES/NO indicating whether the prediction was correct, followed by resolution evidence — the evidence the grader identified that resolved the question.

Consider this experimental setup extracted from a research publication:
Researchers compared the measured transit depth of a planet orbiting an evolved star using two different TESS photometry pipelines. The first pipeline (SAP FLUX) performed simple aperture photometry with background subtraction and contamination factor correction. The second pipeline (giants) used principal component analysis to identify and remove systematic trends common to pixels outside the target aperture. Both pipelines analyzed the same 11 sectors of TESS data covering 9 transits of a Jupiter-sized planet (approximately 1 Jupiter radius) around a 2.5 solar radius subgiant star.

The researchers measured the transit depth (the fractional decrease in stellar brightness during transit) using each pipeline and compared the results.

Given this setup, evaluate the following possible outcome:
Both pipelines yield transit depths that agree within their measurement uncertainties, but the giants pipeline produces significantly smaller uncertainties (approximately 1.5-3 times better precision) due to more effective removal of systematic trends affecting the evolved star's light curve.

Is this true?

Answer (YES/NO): NO